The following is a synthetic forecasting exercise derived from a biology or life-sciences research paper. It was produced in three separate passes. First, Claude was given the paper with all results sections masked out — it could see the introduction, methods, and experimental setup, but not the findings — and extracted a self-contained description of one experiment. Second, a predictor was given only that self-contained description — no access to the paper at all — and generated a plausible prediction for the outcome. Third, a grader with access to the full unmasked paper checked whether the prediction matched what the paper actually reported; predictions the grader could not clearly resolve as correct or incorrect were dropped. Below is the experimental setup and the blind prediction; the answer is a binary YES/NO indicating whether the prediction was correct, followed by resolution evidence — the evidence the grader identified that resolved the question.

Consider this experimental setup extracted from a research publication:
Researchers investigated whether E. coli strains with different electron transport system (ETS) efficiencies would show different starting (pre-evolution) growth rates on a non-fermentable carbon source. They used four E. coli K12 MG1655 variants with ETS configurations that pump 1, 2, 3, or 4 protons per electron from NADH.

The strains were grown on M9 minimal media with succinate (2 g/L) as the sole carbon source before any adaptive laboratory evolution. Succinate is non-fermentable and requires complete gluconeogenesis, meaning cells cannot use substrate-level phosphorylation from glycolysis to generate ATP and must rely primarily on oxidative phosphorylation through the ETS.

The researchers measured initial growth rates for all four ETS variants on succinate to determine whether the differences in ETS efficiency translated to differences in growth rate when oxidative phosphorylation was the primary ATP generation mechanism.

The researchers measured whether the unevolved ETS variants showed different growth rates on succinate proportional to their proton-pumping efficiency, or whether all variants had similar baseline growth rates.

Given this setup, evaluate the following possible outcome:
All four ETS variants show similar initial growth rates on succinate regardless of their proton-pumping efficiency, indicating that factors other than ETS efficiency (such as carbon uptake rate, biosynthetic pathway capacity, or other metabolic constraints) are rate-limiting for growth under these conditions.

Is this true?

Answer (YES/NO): NO